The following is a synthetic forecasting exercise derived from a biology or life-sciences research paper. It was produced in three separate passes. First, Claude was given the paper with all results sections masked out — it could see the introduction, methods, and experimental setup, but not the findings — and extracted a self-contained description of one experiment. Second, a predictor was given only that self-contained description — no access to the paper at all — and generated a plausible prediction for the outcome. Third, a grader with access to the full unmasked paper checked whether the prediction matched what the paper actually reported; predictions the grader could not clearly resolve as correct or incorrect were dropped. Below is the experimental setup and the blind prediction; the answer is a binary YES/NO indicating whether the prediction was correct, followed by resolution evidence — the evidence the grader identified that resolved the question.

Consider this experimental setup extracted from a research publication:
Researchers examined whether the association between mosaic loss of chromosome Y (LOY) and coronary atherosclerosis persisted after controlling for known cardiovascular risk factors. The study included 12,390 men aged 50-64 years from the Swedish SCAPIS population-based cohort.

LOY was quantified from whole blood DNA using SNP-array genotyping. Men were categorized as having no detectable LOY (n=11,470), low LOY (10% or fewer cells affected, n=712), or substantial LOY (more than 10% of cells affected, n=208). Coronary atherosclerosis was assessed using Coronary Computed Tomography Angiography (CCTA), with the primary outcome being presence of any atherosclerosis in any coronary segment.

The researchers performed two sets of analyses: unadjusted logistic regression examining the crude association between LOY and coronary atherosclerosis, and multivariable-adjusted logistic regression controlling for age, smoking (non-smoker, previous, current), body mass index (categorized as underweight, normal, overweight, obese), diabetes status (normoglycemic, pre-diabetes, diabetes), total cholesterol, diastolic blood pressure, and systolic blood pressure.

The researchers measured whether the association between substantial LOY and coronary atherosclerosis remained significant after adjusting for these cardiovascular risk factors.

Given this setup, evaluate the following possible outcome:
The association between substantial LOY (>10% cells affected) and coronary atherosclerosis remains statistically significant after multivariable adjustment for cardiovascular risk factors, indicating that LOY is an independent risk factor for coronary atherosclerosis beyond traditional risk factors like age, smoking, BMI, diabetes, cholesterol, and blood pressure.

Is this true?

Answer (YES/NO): YES